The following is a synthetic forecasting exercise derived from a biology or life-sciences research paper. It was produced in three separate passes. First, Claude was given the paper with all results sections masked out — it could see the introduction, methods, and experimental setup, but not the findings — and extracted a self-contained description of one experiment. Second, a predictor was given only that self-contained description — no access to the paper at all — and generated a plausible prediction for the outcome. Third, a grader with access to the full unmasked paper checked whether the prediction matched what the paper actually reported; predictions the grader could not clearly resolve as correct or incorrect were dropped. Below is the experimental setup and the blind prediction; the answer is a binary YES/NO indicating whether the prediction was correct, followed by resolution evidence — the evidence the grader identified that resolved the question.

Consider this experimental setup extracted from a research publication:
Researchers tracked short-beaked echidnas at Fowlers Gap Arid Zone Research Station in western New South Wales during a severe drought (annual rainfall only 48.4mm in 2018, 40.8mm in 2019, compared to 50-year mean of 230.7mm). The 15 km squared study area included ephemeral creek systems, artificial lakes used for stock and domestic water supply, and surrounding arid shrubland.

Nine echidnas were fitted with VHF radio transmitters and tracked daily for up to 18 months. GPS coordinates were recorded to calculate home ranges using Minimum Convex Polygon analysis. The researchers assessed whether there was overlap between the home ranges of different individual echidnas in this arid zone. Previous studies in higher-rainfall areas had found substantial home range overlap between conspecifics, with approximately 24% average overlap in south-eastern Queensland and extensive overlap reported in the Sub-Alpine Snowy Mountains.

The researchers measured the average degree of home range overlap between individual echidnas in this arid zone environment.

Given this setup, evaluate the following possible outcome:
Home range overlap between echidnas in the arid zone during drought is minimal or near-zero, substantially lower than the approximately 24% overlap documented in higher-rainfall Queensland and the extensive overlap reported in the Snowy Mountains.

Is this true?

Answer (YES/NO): YES